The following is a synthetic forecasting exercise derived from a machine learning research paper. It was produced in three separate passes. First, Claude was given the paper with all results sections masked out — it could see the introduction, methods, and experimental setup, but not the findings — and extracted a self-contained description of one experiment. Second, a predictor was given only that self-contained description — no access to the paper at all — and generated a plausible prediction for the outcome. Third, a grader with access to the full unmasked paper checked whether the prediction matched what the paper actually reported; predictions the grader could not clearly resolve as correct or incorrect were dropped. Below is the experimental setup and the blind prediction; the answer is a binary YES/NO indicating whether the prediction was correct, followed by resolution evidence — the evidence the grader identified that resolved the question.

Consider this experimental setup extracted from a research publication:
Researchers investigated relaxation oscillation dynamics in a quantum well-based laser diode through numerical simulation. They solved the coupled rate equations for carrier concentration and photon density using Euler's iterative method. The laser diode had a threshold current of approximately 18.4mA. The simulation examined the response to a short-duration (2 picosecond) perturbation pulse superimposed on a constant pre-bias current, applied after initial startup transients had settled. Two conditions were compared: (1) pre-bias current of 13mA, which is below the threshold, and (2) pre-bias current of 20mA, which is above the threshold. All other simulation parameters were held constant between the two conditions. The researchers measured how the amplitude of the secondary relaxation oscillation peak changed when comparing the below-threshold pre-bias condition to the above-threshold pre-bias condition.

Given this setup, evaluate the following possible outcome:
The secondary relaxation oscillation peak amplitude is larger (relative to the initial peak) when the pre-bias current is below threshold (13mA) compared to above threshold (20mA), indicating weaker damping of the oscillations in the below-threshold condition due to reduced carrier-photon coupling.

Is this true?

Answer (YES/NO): YES